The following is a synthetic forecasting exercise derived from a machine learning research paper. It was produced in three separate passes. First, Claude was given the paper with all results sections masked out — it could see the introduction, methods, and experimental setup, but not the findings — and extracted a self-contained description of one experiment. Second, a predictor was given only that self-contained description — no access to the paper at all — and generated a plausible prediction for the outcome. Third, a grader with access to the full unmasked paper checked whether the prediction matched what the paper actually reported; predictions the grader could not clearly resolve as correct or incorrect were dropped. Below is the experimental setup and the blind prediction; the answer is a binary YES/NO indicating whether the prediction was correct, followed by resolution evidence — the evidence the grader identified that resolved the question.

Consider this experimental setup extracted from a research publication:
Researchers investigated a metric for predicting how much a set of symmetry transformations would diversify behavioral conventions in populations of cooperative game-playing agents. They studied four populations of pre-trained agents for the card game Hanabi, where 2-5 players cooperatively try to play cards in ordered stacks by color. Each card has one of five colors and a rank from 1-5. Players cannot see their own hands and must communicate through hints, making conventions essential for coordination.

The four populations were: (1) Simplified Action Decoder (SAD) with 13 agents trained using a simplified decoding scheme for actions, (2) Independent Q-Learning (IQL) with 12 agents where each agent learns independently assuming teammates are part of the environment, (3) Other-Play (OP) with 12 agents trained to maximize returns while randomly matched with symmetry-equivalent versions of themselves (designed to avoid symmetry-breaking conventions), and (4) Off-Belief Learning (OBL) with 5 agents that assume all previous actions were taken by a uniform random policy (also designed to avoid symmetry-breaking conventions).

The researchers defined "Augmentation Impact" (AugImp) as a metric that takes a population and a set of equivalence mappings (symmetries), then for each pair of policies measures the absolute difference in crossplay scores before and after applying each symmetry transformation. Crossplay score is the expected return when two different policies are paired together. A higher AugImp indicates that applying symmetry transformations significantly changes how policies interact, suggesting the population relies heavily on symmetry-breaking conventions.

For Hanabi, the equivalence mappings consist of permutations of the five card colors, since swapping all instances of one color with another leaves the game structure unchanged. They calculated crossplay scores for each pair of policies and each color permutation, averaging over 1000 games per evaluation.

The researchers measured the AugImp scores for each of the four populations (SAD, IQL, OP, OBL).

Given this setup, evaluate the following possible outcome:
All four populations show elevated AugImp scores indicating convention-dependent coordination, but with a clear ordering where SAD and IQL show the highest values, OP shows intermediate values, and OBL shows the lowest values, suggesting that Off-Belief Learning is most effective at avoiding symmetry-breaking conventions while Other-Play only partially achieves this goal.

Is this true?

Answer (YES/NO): NO